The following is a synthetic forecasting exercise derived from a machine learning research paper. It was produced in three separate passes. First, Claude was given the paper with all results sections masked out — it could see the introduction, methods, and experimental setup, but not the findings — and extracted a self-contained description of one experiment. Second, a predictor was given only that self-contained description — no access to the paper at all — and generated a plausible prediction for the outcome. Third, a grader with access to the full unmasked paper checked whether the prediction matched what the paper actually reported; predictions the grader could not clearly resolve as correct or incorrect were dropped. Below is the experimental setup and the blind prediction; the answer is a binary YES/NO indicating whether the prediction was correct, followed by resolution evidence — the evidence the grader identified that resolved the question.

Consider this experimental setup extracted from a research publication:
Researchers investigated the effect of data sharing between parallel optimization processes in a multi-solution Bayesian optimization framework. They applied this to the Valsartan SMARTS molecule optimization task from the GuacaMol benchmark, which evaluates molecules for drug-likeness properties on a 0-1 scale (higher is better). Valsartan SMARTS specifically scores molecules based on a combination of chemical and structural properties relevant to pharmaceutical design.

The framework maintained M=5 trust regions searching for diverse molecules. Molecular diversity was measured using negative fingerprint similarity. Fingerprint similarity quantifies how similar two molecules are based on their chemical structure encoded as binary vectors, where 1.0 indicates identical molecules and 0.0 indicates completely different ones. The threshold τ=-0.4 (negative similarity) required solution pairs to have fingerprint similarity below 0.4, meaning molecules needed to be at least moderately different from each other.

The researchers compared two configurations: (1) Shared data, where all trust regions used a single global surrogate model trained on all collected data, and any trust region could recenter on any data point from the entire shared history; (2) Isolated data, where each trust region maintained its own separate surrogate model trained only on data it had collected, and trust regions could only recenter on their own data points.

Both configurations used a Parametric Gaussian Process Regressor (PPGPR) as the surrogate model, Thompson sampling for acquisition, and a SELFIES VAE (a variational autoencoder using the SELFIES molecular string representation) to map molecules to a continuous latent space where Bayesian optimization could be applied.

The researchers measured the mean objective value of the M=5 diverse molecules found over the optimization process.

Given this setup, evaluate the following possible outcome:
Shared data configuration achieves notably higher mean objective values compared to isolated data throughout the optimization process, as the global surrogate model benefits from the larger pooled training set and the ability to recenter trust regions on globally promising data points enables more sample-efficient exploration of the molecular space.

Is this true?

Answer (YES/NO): YES